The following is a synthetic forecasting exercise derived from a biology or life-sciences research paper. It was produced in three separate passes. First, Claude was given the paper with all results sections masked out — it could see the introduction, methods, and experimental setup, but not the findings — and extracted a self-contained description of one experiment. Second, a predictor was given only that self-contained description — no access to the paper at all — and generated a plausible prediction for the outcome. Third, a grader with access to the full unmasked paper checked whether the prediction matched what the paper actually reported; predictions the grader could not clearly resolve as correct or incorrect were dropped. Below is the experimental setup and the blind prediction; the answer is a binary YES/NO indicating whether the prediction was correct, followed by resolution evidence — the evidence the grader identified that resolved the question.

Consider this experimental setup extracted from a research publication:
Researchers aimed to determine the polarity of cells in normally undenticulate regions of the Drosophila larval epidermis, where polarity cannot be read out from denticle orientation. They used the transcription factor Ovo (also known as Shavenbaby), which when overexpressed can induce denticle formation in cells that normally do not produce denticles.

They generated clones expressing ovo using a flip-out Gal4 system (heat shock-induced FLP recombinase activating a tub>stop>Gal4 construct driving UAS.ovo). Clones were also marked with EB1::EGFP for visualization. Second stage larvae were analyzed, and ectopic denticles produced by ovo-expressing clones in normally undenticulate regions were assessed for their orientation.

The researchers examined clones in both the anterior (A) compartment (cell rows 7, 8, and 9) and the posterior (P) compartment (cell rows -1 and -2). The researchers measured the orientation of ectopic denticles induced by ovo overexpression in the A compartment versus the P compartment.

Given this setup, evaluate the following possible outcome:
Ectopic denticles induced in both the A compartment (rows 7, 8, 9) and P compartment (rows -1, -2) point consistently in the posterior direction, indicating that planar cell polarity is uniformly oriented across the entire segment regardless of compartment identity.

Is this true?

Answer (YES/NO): NO